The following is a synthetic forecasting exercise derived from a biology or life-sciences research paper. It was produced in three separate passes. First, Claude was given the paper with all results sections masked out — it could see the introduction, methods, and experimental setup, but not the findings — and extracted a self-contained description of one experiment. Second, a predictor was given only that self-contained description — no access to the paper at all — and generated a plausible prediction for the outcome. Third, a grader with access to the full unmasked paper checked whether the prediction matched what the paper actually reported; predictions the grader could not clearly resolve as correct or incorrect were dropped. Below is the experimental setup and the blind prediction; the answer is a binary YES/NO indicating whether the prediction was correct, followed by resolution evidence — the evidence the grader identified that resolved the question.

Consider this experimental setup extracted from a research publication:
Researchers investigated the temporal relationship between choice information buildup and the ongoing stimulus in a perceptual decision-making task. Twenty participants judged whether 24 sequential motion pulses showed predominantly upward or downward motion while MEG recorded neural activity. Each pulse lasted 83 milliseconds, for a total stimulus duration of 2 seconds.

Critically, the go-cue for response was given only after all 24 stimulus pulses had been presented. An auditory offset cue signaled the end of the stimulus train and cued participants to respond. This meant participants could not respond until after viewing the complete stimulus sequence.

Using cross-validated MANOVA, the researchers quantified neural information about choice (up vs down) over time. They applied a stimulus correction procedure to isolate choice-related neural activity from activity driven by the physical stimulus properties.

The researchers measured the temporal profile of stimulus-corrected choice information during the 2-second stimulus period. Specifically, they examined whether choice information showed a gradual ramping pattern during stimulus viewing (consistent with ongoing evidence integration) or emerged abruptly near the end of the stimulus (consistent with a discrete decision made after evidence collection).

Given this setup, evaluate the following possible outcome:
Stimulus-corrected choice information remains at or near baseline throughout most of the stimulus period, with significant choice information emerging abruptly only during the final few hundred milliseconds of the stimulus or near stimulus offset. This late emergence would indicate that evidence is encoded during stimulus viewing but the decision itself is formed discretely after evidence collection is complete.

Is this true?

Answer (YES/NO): NO